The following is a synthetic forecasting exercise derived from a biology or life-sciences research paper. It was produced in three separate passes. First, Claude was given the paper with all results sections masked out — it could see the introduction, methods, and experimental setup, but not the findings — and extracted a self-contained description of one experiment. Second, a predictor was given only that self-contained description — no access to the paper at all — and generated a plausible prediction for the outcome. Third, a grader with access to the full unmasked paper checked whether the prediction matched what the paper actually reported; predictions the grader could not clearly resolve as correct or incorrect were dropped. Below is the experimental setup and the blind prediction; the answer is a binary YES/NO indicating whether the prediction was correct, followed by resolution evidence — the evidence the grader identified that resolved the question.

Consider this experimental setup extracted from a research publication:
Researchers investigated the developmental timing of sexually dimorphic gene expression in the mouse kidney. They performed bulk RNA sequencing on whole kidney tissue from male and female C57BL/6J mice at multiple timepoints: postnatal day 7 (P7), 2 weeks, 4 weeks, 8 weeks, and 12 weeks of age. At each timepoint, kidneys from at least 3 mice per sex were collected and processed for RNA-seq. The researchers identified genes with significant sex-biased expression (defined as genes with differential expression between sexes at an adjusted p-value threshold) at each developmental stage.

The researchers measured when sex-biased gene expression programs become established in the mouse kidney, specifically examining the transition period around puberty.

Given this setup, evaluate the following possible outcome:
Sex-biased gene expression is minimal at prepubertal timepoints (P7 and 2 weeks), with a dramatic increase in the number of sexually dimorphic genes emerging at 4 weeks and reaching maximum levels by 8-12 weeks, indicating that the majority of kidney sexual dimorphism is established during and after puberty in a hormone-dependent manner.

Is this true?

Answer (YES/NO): YES